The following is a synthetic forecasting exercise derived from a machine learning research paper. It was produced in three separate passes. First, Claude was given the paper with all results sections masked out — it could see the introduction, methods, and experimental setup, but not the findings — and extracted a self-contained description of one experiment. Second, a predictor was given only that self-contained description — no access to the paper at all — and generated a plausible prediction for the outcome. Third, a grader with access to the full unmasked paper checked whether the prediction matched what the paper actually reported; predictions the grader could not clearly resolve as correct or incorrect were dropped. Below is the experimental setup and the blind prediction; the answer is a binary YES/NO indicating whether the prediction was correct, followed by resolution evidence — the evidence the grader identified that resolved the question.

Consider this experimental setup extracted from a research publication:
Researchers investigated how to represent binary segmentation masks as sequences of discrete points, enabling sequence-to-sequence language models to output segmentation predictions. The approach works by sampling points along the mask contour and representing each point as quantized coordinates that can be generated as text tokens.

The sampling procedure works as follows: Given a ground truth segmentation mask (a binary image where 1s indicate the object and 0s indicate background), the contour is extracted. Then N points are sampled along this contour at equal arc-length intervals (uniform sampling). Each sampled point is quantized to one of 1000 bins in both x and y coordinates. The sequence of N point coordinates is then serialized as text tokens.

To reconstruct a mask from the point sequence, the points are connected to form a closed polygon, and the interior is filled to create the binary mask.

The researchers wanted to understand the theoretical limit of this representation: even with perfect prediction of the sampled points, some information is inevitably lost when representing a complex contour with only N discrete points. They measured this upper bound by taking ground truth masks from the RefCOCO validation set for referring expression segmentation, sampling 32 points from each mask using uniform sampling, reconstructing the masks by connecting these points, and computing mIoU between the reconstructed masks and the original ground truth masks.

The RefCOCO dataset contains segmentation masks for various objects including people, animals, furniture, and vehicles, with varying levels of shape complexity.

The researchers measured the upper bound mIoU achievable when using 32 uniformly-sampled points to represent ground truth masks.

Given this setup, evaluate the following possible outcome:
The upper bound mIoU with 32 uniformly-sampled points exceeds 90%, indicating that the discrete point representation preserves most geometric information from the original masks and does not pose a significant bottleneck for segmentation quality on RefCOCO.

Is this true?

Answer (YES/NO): YES